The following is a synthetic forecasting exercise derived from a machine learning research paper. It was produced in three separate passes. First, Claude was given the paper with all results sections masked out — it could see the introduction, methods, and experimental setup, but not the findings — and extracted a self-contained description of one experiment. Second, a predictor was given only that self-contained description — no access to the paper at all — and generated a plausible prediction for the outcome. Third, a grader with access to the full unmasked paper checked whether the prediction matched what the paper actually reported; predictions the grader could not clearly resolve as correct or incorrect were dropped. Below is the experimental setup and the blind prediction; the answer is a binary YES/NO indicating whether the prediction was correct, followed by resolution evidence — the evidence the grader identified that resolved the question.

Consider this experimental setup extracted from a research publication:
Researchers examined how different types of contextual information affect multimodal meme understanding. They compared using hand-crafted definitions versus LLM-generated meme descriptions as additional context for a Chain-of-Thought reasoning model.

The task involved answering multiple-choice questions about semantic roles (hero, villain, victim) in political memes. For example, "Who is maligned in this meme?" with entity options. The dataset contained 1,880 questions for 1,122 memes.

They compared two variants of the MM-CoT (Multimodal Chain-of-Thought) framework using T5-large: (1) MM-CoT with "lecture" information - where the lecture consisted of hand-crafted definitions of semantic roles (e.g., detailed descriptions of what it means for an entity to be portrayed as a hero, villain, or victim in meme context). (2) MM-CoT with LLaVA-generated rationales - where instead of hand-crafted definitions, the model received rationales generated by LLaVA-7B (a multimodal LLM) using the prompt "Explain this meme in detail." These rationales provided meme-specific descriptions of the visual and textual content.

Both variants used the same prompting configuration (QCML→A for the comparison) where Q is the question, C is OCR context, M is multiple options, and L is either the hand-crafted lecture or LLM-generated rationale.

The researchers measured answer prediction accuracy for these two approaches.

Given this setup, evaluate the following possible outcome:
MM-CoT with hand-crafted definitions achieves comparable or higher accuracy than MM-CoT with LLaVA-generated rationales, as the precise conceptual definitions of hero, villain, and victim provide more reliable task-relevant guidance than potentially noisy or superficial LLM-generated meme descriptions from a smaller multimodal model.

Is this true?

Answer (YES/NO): YES